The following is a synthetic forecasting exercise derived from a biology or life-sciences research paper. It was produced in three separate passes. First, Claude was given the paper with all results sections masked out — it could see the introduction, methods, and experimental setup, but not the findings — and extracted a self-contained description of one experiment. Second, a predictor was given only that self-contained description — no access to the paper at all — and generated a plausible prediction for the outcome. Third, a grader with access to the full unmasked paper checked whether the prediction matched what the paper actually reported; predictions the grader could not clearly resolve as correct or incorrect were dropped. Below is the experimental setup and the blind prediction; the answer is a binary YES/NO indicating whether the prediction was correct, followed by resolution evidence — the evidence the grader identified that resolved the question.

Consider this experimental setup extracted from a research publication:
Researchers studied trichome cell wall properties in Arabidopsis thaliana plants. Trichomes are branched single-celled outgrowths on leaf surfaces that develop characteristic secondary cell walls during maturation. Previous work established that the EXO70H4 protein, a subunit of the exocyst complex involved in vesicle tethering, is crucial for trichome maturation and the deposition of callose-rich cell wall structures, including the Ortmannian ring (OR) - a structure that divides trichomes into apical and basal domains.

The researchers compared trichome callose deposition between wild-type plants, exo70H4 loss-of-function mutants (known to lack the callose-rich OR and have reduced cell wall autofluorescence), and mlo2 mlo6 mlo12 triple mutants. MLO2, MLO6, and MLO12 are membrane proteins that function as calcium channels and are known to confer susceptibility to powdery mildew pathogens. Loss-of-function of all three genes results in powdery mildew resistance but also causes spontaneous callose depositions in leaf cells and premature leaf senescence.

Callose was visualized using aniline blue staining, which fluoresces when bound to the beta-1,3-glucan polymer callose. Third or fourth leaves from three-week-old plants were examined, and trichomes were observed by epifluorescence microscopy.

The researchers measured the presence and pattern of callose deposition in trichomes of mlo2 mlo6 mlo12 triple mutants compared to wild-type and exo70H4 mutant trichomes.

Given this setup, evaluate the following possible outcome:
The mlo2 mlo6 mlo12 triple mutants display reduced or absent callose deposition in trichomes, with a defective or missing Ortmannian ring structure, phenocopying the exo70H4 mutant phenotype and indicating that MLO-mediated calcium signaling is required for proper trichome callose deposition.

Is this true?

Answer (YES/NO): YES